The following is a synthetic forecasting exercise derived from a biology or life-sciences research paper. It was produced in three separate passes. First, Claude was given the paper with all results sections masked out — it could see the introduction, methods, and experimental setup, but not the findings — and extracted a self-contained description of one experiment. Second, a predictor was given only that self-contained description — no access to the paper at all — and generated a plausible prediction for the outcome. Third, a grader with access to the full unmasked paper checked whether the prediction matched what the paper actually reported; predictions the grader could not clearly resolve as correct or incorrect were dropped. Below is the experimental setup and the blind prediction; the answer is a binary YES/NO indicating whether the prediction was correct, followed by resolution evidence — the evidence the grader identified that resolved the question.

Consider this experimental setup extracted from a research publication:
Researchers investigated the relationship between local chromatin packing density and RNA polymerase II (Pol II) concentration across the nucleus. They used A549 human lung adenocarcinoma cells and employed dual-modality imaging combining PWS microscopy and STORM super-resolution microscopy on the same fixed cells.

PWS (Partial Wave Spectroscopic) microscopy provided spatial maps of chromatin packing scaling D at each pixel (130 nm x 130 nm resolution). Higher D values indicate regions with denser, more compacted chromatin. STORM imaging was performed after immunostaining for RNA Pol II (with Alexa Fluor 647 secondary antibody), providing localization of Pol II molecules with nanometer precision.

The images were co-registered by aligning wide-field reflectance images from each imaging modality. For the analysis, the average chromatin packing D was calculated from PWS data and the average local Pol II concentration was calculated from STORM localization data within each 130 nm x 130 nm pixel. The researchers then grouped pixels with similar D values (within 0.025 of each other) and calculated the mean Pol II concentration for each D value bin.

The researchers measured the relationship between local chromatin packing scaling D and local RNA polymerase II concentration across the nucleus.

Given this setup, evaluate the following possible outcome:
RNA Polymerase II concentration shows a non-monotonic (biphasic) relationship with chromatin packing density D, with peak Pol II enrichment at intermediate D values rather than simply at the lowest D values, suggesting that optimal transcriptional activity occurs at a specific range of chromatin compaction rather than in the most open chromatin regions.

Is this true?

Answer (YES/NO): YES